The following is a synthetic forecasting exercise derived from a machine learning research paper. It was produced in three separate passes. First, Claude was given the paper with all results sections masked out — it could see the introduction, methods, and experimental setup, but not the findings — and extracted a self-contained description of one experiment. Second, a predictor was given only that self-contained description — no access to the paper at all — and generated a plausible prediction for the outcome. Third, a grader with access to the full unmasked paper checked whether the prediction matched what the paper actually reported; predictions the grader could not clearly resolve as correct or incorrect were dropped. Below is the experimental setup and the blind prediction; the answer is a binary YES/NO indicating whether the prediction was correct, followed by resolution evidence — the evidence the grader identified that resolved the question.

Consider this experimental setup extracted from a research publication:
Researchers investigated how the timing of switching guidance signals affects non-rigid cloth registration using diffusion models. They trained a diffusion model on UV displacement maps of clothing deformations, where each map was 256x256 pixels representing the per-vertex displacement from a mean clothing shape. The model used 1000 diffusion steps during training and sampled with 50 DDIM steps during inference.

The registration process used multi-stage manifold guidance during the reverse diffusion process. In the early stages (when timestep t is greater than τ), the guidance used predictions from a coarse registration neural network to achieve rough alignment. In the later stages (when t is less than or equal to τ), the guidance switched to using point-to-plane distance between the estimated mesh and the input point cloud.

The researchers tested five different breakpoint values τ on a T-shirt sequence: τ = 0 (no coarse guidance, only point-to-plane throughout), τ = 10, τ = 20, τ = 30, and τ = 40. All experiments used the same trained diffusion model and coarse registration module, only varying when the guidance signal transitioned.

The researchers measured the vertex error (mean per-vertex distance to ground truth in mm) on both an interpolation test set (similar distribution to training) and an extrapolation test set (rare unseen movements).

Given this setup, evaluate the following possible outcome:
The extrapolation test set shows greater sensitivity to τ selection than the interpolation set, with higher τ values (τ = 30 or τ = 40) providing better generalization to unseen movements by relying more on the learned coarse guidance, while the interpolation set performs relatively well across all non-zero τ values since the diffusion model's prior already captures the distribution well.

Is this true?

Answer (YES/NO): NO